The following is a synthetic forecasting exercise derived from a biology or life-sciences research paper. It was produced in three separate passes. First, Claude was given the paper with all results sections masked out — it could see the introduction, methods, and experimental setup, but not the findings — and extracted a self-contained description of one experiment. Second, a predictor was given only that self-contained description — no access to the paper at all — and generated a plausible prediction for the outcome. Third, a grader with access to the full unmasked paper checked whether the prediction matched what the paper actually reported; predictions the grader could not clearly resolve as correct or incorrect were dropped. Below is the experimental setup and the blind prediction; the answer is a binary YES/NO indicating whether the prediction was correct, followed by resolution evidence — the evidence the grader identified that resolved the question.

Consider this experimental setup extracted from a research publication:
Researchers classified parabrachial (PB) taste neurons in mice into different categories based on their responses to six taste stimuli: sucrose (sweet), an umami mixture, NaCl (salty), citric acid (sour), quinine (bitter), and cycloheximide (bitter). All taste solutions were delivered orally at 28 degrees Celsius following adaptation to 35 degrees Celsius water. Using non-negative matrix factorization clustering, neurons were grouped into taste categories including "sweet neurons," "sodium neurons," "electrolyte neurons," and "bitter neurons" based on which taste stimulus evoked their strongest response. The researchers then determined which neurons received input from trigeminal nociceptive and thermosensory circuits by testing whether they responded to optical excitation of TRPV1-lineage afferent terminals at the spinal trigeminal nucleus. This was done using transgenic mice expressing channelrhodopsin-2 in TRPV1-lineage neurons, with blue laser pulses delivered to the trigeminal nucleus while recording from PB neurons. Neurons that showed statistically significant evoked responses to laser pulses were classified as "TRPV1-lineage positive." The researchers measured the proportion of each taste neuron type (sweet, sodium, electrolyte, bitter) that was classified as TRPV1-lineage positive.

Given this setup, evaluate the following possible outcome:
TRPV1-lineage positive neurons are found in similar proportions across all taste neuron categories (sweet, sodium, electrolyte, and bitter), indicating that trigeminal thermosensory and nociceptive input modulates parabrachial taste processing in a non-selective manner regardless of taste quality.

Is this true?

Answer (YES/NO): NO